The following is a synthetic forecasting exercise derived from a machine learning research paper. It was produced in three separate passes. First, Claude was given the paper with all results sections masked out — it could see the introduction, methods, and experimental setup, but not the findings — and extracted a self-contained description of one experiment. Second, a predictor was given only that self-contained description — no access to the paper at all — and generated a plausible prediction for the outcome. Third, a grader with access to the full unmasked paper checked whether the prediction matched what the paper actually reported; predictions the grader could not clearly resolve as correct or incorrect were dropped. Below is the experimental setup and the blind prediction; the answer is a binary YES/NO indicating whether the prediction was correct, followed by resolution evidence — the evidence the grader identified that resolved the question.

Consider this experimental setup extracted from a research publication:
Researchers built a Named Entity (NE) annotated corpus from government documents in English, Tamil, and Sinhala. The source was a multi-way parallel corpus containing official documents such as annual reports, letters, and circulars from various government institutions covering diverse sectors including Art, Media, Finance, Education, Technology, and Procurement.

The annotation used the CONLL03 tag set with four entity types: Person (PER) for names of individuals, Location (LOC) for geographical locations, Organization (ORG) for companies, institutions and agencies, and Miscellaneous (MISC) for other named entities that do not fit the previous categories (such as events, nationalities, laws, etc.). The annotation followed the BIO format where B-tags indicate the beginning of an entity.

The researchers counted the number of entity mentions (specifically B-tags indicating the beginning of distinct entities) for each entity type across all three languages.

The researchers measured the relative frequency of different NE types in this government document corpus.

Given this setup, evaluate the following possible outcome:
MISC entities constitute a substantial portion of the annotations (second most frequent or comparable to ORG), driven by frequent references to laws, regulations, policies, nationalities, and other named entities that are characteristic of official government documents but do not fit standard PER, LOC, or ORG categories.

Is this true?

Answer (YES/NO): NO